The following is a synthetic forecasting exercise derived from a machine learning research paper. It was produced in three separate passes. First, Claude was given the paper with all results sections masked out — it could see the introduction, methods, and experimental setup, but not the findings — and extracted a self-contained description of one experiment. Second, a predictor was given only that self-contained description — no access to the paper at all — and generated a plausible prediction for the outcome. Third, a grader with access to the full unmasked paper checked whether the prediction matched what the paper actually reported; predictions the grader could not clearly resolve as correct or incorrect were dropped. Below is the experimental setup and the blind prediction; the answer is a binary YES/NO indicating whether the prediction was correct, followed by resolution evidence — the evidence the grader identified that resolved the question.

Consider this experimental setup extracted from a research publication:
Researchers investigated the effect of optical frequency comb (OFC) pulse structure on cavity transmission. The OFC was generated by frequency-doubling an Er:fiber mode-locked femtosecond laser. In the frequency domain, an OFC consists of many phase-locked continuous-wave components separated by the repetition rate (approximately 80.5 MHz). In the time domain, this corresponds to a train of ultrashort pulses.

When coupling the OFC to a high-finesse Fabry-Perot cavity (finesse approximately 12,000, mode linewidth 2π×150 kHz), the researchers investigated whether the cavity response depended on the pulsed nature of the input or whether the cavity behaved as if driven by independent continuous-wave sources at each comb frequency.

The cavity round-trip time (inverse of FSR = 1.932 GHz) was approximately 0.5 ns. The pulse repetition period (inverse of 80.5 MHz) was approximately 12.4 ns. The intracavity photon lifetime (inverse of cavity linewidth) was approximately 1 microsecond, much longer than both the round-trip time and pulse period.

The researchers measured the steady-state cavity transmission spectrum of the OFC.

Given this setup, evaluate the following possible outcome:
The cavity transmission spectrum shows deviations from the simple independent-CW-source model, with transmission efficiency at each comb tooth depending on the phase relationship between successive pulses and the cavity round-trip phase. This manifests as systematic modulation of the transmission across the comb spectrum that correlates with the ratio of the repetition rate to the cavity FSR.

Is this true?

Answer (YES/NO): NO